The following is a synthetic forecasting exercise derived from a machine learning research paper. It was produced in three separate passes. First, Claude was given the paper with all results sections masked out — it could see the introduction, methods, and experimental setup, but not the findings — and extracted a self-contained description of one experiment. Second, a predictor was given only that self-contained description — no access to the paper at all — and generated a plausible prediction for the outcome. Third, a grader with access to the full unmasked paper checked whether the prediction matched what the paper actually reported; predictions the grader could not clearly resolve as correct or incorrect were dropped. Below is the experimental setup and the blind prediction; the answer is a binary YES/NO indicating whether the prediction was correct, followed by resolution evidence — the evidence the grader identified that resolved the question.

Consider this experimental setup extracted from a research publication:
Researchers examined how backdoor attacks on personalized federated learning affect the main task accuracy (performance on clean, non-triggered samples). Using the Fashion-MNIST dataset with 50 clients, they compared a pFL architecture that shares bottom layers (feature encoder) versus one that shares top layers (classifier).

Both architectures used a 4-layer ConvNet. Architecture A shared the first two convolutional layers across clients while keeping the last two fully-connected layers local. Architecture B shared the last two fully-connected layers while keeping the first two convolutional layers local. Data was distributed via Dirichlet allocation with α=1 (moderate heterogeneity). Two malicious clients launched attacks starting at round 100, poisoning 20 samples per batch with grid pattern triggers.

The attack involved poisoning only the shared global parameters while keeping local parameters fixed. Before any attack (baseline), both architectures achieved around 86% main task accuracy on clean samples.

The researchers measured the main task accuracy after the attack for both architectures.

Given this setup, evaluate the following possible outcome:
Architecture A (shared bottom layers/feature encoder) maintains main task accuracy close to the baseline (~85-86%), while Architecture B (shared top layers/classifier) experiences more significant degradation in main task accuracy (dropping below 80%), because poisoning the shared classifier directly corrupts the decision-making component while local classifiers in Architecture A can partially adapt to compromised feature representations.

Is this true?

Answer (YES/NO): YES